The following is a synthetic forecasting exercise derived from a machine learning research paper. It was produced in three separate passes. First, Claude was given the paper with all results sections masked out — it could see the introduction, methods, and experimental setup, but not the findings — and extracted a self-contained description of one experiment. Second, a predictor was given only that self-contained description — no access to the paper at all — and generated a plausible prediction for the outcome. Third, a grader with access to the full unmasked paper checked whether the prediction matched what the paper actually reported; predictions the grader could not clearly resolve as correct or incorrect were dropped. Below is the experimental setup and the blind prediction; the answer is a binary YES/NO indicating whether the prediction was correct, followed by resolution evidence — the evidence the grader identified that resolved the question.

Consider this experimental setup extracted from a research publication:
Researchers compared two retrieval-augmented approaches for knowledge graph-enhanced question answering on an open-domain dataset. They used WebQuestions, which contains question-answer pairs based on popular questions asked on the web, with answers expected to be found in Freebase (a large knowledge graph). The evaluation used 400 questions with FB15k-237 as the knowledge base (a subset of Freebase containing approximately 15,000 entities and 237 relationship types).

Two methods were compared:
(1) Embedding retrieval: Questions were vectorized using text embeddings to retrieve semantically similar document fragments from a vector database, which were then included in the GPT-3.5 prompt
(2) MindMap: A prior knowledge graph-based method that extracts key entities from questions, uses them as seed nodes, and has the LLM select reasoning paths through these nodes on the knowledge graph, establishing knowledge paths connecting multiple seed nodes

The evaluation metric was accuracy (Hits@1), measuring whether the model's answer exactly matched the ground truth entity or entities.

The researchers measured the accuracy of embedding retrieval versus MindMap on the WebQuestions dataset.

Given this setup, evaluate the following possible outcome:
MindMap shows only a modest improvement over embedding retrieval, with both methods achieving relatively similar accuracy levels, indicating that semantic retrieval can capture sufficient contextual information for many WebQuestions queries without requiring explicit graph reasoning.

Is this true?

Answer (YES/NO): YES